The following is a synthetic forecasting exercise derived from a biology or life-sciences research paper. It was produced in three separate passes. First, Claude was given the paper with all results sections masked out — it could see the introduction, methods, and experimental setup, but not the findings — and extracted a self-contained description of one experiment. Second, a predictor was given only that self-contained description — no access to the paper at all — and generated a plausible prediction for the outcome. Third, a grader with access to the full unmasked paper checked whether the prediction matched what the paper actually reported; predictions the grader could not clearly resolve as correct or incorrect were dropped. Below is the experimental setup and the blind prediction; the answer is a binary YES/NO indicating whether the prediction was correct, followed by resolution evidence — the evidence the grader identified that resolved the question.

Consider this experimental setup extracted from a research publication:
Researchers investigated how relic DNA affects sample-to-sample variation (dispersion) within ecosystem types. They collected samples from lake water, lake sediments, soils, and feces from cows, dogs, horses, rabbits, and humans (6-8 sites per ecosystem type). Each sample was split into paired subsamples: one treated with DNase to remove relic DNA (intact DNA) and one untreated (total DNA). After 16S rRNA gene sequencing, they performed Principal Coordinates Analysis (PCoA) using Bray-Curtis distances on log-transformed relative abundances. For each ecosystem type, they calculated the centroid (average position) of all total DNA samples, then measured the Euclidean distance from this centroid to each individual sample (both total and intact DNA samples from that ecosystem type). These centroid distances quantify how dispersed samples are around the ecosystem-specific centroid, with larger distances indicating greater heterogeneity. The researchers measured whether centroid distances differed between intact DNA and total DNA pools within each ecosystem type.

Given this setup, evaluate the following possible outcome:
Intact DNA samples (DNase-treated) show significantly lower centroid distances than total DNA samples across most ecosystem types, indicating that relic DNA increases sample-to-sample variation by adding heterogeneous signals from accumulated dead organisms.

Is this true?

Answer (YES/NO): NO